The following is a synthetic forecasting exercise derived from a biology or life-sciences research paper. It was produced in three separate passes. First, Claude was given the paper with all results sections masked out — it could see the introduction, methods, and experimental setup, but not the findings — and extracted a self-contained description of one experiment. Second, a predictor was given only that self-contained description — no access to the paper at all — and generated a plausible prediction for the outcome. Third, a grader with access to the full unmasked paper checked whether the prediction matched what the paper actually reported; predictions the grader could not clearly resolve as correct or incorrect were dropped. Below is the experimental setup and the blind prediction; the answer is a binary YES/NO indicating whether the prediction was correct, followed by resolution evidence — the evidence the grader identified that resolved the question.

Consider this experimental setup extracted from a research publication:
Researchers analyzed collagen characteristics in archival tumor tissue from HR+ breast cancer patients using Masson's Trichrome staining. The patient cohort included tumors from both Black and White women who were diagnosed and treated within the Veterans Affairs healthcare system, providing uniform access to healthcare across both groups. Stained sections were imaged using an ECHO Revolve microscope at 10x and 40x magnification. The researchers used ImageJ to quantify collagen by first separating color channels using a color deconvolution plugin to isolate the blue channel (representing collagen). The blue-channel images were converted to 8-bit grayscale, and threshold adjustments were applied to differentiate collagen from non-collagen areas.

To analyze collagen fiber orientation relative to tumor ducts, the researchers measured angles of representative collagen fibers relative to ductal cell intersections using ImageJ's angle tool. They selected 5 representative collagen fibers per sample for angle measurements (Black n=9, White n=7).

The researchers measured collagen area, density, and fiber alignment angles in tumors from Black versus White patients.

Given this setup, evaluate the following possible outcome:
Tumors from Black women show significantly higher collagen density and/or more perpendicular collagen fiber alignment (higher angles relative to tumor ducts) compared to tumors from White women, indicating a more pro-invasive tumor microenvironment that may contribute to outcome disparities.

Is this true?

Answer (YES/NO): YES